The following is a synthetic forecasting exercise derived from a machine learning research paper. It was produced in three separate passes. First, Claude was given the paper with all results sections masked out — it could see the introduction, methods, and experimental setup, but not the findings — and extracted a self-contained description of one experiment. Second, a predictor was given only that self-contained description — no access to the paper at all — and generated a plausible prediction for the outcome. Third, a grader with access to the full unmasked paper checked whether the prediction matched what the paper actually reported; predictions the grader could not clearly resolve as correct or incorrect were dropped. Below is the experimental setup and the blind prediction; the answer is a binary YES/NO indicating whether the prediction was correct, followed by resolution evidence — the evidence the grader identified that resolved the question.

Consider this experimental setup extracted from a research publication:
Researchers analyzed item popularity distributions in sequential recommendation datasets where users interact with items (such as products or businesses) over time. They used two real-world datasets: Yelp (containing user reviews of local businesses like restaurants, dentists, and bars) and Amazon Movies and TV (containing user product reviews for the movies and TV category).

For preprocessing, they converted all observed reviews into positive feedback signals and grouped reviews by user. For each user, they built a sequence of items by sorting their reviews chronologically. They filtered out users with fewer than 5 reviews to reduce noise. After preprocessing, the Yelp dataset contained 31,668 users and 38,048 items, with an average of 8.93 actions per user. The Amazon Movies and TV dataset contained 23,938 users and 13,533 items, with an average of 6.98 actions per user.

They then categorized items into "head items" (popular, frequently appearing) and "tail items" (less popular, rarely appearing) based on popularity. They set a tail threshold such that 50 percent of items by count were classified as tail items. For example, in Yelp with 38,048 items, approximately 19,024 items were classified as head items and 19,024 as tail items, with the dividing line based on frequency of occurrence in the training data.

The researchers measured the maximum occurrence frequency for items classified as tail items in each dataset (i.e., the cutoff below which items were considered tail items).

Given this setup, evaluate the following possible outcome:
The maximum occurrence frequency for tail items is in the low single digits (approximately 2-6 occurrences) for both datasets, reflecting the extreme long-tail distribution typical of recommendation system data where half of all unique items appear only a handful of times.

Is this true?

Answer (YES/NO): YES